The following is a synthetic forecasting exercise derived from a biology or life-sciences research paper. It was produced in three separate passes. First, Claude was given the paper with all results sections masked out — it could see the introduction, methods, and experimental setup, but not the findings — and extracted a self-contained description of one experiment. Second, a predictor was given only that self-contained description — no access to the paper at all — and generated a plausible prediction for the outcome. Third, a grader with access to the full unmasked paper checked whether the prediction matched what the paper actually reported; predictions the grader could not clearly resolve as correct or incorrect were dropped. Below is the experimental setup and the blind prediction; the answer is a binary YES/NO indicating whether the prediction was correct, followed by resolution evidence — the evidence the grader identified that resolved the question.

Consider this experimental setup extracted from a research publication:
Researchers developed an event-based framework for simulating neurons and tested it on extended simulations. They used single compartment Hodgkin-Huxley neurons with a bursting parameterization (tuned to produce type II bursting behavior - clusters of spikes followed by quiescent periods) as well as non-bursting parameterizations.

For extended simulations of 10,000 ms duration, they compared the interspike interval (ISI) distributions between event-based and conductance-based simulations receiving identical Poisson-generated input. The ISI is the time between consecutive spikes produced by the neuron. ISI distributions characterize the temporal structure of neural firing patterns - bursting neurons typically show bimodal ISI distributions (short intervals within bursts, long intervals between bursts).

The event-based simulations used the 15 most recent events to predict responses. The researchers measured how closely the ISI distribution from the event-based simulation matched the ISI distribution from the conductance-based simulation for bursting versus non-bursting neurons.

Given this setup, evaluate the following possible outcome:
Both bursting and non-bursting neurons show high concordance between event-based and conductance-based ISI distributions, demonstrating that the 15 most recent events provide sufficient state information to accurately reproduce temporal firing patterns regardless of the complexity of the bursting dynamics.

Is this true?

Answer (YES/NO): NO